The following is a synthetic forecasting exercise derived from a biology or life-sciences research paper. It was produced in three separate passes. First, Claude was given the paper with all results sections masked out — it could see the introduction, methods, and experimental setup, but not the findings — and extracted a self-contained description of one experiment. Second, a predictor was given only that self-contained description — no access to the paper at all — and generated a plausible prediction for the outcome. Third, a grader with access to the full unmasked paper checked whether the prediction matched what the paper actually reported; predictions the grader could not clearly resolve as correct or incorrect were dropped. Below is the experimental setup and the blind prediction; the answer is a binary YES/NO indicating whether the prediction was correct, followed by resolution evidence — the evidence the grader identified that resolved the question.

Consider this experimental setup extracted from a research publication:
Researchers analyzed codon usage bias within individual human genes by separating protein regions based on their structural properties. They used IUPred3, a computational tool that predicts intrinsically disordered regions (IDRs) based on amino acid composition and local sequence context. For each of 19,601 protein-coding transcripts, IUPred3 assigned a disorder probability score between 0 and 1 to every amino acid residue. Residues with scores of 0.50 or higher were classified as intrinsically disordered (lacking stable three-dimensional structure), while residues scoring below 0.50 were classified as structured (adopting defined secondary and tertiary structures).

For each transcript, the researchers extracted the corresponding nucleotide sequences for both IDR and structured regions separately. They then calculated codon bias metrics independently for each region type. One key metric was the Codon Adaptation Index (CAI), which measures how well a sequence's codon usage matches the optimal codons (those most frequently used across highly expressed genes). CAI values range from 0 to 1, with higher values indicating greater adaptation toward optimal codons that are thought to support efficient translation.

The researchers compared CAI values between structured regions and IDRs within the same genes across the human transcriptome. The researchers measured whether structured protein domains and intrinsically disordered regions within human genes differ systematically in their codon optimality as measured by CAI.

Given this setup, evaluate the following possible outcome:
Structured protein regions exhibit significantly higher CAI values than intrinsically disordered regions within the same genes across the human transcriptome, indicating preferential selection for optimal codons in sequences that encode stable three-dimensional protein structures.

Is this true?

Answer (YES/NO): NO